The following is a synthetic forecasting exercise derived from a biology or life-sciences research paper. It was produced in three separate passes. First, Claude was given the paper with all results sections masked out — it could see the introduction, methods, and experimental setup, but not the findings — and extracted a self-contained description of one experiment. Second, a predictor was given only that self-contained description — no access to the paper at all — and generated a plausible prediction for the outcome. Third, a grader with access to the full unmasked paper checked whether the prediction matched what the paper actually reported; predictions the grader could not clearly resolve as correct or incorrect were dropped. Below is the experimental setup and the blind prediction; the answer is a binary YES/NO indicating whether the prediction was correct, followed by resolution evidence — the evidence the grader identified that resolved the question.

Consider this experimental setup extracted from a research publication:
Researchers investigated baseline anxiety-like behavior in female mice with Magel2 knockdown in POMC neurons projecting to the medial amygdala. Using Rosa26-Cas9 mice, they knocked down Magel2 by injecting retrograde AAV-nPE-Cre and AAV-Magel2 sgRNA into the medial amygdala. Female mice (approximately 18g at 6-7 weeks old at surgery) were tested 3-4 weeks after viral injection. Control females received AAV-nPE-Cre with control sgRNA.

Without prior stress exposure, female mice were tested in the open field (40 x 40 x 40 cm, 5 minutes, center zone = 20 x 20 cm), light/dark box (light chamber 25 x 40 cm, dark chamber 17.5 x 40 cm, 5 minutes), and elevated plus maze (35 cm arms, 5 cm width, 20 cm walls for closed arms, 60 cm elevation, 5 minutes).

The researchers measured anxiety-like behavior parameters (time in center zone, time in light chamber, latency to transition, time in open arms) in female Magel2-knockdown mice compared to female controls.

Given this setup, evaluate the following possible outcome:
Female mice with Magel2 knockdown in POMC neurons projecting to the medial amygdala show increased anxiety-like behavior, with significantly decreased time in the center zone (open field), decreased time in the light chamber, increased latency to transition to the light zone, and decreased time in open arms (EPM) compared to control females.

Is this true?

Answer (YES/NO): NO